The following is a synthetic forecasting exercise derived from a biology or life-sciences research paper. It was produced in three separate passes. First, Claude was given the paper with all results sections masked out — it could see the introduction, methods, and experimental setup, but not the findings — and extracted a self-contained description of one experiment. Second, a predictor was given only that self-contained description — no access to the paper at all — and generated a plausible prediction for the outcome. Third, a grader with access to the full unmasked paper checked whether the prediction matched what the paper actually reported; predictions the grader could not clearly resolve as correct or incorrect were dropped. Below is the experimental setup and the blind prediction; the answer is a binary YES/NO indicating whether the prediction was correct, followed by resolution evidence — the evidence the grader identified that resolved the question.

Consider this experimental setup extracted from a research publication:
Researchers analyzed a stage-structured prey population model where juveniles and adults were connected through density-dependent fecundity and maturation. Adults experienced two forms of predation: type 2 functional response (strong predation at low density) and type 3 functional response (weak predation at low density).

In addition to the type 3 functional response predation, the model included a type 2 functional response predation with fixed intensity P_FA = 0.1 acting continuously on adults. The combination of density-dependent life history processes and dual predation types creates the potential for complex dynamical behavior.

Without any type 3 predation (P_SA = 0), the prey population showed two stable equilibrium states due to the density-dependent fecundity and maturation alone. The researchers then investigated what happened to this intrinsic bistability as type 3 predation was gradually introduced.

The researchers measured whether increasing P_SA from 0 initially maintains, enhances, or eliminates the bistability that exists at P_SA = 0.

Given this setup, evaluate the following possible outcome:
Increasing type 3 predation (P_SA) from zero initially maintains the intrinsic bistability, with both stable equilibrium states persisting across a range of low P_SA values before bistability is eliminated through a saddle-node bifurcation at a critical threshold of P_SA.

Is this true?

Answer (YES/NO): YES